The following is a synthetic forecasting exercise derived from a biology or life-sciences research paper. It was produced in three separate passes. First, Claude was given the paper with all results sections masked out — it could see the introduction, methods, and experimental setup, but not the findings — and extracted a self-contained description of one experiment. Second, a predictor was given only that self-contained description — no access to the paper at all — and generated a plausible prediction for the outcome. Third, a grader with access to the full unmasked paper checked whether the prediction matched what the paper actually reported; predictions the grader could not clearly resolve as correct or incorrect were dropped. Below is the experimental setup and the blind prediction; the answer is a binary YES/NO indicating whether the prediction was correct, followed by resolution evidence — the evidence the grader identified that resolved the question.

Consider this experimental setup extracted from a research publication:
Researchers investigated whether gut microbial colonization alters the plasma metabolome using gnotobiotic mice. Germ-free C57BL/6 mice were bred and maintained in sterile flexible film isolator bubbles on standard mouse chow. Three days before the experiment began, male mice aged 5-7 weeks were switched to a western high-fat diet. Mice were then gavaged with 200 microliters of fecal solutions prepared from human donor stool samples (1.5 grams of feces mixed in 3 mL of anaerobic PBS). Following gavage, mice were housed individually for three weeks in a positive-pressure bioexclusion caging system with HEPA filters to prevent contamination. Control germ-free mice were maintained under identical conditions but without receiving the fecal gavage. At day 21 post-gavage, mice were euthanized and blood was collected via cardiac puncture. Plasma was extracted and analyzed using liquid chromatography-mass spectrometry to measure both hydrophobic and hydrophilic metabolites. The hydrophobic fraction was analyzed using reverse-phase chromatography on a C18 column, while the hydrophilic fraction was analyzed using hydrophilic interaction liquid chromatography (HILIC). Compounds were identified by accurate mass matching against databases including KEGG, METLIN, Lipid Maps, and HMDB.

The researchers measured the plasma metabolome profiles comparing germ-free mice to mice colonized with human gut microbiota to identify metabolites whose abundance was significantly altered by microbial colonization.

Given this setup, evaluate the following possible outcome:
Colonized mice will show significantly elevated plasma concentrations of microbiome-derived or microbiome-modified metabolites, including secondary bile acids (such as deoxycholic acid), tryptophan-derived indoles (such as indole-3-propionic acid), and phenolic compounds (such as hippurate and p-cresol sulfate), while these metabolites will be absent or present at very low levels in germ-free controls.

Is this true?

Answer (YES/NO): NO